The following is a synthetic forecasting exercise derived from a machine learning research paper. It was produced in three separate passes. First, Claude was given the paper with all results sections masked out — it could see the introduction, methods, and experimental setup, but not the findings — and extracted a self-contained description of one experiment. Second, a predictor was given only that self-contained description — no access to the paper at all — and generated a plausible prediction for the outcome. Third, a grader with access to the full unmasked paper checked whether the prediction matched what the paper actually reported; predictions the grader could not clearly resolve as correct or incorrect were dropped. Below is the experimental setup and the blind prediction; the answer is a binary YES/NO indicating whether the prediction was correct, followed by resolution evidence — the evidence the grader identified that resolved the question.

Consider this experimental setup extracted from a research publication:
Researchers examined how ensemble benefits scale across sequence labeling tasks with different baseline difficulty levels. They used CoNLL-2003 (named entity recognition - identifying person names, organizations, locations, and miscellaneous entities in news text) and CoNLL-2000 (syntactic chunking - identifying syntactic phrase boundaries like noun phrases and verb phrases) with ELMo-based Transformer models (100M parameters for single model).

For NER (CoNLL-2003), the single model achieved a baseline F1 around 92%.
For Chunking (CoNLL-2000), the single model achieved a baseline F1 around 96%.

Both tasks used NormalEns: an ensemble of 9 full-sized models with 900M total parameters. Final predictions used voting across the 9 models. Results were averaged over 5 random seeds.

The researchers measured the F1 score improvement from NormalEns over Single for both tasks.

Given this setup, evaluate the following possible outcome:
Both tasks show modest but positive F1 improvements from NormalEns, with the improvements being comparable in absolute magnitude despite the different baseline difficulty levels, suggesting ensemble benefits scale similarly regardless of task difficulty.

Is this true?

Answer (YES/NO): NO